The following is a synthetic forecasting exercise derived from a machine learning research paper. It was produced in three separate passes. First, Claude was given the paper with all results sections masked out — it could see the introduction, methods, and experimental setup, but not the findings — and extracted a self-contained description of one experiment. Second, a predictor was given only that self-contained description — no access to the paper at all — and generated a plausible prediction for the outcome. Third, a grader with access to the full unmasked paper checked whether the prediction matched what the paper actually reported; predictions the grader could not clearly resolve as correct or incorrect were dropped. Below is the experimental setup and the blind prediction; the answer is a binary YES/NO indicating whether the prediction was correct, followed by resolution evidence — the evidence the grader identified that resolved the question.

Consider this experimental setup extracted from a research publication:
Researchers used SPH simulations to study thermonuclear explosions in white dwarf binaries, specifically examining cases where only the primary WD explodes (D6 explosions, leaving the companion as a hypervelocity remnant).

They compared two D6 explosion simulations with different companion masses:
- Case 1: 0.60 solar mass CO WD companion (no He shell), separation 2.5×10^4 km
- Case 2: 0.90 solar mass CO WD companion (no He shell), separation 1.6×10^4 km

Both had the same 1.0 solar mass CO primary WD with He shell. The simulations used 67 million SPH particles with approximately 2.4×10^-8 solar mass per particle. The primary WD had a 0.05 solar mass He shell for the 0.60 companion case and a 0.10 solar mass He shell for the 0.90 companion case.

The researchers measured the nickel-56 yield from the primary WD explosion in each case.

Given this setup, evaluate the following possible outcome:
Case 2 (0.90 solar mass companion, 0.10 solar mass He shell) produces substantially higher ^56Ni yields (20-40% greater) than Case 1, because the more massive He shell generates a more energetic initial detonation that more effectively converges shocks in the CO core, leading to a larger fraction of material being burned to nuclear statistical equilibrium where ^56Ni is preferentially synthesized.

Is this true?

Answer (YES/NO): NO